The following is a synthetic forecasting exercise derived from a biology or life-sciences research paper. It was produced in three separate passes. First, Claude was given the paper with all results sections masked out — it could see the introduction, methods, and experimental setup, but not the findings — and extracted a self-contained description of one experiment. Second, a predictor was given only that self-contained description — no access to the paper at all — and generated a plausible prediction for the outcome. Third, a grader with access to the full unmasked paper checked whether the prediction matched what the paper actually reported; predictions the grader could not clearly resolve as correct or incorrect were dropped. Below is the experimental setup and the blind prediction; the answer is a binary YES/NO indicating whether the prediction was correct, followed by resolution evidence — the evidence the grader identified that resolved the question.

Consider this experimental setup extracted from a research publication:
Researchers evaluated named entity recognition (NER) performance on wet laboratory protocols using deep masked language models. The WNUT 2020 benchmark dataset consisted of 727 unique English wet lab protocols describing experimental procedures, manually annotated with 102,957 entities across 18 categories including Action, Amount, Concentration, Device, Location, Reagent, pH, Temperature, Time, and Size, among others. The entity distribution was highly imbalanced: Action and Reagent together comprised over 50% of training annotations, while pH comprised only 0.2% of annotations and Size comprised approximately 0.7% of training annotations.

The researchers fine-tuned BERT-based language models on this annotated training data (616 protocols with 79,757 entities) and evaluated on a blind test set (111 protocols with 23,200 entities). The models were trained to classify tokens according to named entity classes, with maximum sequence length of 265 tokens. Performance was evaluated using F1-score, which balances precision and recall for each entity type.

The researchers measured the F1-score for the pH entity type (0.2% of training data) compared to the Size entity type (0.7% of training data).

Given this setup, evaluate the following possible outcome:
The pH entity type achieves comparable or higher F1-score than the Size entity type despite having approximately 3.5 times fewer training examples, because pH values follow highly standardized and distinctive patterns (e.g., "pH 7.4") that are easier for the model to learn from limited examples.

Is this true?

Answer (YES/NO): YES